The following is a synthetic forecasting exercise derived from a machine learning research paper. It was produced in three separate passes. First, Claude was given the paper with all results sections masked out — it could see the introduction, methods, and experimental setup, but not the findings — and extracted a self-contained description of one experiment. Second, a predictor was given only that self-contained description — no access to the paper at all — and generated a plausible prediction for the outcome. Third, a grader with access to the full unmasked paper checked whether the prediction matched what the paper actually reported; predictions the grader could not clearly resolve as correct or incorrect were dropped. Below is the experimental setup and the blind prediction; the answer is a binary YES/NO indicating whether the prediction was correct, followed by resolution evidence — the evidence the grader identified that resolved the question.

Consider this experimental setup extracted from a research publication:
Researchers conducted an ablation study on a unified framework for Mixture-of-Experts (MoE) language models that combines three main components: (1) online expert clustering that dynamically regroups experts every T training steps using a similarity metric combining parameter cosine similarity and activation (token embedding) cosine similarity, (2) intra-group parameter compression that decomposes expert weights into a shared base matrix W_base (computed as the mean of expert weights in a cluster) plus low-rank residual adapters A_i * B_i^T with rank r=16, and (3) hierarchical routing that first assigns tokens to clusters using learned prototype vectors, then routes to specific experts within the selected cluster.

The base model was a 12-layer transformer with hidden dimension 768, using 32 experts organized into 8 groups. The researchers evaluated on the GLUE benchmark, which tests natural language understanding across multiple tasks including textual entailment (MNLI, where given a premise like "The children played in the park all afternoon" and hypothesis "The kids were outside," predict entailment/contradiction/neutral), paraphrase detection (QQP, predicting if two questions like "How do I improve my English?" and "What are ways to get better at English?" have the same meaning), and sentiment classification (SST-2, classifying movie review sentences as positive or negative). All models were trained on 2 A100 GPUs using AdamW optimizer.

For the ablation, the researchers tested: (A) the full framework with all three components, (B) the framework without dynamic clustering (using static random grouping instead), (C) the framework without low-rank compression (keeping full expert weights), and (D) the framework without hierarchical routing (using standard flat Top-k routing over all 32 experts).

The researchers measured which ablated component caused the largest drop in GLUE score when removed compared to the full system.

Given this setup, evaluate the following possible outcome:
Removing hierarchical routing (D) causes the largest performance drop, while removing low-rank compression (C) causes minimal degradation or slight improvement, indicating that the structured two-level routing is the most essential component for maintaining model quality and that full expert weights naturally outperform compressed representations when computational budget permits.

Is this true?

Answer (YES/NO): NO